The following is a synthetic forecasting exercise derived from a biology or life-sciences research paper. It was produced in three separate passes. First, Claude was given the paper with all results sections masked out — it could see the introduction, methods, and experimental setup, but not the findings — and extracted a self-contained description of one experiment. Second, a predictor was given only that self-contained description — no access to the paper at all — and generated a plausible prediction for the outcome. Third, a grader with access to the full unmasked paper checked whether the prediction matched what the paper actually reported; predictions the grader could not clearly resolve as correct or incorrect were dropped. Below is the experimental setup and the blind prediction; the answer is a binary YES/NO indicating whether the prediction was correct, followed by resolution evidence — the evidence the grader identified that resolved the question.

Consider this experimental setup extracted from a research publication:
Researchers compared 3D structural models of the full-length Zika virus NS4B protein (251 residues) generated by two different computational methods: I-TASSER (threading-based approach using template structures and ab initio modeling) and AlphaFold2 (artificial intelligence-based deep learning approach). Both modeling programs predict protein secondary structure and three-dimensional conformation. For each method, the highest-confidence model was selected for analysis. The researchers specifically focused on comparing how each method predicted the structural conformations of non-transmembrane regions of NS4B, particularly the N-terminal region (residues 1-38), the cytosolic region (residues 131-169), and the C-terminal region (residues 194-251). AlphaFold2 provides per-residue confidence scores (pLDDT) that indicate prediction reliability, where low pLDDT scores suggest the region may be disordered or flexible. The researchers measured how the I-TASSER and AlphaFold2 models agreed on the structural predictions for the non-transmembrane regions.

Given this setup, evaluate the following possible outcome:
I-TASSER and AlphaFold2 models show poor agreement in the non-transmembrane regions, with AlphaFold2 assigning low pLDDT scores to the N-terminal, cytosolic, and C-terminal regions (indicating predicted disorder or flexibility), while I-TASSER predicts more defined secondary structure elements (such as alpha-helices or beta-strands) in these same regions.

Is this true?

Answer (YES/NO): NO